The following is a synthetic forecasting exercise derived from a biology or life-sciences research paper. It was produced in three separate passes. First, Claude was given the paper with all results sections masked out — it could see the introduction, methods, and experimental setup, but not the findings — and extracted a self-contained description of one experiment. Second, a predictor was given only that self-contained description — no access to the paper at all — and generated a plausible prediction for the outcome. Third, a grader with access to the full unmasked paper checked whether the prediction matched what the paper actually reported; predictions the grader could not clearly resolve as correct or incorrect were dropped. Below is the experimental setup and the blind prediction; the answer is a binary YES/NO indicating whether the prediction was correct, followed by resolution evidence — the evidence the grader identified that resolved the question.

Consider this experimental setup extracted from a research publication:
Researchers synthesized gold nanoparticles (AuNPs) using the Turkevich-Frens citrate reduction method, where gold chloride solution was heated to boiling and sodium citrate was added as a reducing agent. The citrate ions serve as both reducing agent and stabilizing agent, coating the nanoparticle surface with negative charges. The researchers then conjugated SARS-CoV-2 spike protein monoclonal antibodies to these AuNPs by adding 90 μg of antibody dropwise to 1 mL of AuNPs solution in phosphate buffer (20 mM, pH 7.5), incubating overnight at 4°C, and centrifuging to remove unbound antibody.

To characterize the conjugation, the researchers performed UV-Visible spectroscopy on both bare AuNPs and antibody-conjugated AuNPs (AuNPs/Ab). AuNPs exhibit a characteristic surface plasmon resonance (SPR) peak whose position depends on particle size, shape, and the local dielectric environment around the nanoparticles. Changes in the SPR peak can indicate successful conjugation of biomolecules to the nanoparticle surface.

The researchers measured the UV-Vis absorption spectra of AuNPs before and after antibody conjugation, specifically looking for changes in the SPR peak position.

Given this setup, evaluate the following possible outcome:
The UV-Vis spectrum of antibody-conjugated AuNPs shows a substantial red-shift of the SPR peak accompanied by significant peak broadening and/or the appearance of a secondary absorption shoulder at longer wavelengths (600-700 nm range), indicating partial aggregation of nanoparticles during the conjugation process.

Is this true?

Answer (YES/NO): NO